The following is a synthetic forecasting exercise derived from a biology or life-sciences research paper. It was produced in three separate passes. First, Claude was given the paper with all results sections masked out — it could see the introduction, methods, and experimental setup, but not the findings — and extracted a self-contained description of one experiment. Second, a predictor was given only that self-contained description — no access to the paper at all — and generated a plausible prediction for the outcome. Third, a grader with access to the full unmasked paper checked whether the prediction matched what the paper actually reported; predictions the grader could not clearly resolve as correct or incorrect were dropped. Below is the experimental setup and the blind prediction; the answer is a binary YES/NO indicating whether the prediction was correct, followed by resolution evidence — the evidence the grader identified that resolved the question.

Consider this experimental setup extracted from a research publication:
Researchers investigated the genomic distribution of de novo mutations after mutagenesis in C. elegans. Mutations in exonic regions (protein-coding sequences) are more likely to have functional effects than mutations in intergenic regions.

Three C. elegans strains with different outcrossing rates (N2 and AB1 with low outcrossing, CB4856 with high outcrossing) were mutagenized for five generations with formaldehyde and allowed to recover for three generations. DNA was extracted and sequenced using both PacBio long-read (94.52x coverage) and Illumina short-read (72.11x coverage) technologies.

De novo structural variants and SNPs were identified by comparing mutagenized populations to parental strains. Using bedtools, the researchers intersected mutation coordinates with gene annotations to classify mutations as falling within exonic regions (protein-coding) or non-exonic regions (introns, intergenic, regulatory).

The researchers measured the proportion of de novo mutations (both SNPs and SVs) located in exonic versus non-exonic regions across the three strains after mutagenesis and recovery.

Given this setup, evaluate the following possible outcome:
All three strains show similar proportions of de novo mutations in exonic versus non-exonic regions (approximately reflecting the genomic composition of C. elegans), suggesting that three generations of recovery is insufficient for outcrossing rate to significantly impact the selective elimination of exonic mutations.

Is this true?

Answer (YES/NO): NO